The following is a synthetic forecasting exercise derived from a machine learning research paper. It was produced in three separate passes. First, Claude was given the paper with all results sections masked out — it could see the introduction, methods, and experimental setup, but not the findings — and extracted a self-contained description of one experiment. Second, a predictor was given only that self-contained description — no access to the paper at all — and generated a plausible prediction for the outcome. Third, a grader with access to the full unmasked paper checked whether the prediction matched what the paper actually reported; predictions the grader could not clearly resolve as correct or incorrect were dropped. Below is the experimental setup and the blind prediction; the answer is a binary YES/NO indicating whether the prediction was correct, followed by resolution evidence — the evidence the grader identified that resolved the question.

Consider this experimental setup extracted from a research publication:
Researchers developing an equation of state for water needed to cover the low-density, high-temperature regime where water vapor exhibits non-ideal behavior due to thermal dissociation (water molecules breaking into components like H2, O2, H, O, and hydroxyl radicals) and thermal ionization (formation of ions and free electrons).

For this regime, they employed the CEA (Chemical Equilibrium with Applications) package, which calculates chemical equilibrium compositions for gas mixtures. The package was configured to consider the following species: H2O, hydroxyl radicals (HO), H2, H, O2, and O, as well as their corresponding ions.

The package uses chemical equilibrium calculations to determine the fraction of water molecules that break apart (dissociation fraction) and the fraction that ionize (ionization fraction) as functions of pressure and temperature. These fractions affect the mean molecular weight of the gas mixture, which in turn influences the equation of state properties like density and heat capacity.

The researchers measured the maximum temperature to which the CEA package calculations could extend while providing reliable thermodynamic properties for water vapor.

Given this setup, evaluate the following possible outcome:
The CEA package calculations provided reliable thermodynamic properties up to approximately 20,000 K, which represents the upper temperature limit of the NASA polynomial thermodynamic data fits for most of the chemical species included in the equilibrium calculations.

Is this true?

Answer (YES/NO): YES